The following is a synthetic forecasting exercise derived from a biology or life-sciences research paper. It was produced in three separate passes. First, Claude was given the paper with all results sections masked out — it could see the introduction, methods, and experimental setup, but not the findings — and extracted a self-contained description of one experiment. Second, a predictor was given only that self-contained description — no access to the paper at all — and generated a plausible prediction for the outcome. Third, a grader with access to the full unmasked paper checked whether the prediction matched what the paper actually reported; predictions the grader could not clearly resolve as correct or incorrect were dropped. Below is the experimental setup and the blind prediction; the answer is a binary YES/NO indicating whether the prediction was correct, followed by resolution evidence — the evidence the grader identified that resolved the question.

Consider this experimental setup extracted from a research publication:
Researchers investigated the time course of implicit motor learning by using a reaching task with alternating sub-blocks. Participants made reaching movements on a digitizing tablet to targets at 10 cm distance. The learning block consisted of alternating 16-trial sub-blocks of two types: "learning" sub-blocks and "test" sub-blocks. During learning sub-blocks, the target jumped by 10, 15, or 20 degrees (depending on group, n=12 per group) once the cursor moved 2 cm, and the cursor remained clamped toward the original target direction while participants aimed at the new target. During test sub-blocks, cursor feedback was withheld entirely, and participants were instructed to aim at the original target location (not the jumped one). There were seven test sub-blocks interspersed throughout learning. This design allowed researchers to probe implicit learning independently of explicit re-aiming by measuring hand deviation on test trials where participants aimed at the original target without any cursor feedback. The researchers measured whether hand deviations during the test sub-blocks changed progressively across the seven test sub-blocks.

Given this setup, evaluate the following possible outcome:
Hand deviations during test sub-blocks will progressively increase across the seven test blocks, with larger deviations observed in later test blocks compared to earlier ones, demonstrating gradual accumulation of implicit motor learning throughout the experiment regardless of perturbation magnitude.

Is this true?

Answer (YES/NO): NO